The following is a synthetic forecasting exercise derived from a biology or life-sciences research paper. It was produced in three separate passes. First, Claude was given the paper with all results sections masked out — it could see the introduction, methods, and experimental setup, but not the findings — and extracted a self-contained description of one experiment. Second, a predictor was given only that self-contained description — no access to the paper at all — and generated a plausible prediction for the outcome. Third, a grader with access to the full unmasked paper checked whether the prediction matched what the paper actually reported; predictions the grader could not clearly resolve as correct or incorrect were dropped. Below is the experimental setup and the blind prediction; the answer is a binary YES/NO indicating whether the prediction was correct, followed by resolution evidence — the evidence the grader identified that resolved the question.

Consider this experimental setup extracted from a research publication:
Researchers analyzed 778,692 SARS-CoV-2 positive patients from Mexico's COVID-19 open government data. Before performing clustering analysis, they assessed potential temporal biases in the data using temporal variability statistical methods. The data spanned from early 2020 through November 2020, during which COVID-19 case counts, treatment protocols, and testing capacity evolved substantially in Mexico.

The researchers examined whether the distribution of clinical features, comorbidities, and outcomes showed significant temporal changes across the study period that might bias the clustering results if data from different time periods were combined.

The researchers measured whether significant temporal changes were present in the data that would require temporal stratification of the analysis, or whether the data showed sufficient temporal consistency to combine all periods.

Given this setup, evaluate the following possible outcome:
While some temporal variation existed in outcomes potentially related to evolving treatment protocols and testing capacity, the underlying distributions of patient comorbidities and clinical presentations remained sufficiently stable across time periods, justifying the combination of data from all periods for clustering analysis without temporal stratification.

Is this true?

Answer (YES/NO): YES